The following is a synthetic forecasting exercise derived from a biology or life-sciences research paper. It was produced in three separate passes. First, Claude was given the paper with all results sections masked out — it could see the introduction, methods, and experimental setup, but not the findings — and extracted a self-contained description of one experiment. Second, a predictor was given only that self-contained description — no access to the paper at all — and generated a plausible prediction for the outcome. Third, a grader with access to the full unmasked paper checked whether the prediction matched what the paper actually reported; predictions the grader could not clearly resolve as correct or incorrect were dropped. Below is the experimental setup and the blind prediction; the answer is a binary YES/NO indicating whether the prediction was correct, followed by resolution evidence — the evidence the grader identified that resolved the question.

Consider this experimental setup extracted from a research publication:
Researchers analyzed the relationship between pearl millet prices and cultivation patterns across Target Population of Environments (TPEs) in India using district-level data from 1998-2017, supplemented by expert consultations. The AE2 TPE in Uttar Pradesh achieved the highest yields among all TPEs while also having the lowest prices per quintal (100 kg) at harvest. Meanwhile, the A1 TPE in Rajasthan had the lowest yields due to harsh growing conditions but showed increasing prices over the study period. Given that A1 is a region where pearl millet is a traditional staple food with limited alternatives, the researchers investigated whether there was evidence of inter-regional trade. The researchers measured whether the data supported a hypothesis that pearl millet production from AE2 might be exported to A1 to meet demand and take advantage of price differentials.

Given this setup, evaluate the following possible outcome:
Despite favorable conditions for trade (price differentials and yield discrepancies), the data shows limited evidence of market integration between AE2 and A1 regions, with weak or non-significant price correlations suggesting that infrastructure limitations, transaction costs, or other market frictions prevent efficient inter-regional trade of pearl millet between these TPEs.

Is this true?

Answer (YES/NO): NO